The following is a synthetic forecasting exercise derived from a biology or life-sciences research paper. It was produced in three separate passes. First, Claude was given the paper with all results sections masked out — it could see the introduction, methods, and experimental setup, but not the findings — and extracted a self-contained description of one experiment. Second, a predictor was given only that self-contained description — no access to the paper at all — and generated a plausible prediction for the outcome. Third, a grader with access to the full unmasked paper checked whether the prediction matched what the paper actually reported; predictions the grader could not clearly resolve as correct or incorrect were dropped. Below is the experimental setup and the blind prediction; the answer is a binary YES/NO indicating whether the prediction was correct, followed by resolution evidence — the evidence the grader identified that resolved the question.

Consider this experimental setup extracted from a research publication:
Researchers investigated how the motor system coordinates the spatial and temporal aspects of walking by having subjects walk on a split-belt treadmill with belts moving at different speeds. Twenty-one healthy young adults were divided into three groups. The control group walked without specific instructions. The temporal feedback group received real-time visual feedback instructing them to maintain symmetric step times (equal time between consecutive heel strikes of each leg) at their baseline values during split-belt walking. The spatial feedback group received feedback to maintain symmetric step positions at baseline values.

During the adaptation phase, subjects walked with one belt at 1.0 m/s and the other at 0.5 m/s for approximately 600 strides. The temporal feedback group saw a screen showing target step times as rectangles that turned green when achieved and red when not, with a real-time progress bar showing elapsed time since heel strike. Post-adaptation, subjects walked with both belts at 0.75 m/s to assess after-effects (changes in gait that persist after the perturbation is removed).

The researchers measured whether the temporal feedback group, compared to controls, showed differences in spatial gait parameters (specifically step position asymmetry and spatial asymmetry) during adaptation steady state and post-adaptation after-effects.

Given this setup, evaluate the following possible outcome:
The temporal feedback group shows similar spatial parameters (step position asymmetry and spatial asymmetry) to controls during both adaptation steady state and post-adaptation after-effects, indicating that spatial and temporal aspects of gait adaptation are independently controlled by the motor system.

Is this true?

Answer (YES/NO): NO